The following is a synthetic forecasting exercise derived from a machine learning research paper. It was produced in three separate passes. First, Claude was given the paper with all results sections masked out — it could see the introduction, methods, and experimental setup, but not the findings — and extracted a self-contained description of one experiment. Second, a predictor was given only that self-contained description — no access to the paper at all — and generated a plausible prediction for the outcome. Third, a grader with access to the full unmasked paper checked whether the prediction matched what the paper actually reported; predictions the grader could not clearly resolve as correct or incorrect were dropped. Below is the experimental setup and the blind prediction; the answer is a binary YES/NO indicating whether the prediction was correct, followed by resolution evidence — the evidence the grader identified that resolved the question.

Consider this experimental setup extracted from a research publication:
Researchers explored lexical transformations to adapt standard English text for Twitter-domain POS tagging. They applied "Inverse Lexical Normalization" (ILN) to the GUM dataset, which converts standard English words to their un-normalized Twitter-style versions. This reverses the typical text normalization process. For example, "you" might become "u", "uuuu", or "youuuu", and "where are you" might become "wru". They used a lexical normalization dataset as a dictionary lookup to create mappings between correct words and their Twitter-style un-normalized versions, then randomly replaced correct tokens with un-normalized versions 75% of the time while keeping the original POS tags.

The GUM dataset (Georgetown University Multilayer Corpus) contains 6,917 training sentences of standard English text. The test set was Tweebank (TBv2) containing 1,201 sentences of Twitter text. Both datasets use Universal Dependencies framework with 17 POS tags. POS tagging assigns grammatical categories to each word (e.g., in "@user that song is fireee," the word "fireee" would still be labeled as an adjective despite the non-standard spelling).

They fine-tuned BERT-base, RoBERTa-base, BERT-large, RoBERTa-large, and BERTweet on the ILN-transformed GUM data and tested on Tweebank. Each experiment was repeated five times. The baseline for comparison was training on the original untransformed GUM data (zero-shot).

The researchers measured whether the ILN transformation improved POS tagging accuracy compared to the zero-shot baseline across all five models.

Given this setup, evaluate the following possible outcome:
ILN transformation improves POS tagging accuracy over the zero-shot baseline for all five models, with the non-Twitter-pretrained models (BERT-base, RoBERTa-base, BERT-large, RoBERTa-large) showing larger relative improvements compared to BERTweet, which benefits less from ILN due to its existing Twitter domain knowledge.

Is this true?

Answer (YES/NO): NO